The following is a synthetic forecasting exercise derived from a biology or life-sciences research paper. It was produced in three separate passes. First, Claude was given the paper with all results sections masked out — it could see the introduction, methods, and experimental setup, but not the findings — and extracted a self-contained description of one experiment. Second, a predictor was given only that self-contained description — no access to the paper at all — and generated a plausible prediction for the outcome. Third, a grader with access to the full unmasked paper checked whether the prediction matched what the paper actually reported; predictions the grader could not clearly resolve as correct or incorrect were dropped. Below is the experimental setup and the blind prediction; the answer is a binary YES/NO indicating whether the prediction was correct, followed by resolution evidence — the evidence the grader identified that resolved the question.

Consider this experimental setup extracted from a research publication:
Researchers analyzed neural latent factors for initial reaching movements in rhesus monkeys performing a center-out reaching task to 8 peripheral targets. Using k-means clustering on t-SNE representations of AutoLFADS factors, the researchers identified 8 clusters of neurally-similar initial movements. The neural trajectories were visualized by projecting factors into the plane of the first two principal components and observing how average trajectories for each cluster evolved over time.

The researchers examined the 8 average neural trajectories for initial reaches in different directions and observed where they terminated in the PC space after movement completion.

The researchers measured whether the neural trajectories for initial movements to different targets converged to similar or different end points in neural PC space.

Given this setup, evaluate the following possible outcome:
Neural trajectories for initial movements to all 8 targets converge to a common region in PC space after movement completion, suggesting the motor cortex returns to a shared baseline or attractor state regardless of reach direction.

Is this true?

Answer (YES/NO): NO